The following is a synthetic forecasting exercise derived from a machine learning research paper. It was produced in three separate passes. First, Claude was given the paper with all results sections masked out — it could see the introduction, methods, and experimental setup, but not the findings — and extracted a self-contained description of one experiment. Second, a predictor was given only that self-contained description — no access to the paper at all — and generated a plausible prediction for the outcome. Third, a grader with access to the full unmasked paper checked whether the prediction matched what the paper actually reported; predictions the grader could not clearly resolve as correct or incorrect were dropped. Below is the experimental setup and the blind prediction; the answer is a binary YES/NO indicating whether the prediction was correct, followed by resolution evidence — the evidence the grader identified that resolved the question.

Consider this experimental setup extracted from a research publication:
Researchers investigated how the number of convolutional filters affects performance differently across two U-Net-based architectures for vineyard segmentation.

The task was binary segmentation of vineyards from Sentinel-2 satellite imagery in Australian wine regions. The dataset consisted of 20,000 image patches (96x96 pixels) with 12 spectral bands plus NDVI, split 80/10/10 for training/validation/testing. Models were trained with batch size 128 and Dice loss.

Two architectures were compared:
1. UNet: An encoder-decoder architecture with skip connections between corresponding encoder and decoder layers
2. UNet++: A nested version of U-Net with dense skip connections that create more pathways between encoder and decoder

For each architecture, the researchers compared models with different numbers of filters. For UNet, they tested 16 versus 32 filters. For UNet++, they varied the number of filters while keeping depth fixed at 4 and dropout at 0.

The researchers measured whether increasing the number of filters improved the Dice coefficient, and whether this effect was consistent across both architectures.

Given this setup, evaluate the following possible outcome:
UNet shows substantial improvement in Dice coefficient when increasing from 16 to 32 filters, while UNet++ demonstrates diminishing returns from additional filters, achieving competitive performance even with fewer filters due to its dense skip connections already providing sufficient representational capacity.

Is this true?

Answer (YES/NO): NO